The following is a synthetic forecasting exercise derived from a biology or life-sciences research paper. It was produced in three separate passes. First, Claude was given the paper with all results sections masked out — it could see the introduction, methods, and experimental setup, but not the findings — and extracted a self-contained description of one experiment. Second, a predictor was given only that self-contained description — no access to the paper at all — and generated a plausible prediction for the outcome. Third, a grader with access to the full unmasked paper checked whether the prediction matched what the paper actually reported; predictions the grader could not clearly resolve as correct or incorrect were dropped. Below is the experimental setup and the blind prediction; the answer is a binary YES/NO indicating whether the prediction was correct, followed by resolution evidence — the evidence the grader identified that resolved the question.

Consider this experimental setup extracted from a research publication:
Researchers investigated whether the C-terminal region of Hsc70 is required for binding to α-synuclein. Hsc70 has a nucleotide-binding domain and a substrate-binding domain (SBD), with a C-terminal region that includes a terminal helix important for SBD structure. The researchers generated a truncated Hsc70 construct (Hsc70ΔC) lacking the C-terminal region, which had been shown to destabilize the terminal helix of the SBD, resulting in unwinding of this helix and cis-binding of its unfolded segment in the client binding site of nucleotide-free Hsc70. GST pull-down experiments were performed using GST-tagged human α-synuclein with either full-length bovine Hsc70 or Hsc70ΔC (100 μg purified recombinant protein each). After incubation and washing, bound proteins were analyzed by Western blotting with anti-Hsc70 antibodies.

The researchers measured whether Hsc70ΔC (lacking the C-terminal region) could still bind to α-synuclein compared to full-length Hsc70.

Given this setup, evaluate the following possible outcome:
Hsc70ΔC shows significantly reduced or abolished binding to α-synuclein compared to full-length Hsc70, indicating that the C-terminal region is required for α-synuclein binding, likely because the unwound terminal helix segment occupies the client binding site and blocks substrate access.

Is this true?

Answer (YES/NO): YES